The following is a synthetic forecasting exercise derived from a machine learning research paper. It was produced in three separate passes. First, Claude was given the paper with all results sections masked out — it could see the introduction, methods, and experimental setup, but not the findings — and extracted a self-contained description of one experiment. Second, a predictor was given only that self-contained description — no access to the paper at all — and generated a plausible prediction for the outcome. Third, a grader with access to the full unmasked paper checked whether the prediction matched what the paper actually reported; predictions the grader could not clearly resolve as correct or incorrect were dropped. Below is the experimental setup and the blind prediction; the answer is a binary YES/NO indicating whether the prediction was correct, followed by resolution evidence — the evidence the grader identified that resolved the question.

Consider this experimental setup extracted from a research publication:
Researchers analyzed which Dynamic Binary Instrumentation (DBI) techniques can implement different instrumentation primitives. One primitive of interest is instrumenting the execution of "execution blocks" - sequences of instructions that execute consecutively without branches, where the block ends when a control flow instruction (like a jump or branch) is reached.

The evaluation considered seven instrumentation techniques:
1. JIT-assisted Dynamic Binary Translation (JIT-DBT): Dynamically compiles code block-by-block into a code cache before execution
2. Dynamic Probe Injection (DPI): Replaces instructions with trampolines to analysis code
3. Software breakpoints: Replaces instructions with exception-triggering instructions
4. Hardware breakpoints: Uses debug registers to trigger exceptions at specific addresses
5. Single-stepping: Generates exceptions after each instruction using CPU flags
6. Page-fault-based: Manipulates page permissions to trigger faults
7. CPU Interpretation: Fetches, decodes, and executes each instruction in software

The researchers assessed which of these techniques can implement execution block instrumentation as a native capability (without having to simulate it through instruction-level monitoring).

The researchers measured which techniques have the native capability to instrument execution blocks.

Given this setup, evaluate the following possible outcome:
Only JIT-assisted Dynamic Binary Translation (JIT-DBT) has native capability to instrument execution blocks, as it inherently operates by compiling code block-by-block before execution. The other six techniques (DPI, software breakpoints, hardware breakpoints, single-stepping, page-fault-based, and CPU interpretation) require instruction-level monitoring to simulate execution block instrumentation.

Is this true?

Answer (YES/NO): YES